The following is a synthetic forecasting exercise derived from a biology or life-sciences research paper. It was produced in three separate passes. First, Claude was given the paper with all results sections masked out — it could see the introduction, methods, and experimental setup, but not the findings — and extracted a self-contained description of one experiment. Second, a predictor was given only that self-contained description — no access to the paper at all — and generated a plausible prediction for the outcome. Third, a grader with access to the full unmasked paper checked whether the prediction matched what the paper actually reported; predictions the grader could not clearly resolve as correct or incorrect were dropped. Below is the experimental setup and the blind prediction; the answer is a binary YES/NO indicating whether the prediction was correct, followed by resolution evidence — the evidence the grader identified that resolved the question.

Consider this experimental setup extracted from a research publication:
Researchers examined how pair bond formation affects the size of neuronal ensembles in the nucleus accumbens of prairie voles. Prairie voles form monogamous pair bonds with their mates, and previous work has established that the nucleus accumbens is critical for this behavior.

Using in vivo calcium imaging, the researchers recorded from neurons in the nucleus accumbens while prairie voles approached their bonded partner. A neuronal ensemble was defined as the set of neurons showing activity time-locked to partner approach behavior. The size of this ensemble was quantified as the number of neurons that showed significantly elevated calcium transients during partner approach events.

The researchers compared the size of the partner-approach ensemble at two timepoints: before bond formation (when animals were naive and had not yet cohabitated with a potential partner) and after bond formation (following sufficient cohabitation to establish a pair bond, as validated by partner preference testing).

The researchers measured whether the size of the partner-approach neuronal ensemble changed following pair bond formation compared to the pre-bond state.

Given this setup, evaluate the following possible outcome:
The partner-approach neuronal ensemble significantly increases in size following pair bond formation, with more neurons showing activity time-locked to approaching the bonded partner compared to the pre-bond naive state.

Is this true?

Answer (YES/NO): YES